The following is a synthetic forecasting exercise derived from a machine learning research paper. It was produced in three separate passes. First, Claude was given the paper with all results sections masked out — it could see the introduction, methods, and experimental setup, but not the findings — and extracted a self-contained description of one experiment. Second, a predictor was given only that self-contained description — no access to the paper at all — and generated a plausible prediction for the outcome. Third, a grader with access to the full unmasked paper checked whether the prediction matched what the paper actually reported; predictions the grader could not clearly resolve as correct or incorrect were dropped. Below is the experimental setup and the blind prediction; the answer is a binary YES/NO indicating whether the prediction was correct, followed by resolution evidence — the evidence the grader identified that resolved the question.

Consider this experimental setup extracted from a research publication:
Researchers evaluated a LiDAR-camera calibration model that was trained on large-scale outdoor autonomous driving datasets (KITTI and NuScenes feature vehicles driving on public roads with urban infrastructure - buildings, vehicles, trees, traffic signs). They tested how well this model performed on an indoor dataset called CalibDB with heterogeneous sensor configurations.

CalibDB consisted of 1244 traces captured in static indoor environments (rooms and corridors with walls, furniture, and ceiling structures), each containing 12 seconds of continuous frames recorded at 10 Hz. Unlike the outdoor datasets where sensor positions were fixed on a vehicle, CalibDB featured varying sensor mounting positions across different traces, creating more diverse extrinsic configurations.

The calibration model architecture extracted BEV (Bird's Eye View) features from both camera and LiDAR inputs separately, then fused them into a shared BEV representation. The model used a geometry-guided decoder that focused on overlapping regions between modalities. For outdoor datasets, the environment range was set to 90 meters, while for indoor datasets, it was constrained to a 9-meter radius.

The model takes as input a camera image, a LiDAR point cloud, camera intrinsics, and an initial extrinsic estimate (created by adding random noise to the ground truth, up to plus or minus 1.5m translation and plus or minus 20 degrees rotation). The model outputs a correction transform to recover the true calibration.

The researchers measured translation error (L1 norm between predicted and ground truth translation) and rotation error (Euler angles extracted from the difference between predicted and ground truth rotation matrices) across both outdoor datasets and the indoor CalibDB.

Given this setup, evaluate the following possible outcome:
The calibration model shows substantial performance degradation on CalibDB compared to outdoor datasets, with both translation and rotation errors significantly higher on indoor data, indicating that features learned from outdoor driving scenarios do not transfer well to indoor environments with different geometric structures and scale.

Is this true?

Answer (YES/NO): NO